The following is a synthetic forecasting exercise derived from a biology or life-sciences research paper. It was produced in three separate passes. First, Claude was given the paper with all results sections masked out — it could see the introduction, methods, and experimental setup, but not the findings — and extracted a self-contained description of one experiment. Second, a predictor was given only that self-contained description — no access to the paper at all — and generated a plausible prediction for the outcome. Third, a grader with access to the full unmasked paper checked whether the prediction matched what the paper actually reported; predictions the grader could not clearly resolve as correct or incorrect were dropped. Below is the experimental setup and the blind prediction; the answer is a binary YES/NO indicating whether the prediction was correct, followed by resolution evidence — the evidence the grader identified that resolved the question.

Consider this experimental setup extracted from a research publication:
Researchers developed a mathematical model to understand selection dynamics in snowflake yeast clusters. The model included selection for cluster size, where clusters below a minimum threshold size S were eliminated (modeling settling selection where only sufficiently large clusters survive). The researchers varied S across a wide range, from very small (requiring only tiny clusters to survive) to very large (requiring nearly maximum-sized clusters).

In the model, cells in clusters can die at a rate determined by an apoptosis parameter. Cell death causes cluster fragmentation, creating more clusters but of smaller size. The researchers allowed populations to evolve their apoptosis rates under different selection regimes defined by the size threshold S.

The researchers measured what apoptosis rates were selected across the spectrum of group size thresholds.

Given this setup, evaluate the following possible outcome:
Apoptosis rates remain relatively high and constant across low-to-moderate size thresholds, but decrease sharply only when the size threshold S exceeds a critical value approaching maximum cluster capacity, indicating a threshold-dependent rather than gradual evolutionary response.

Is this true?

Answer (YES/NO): YES